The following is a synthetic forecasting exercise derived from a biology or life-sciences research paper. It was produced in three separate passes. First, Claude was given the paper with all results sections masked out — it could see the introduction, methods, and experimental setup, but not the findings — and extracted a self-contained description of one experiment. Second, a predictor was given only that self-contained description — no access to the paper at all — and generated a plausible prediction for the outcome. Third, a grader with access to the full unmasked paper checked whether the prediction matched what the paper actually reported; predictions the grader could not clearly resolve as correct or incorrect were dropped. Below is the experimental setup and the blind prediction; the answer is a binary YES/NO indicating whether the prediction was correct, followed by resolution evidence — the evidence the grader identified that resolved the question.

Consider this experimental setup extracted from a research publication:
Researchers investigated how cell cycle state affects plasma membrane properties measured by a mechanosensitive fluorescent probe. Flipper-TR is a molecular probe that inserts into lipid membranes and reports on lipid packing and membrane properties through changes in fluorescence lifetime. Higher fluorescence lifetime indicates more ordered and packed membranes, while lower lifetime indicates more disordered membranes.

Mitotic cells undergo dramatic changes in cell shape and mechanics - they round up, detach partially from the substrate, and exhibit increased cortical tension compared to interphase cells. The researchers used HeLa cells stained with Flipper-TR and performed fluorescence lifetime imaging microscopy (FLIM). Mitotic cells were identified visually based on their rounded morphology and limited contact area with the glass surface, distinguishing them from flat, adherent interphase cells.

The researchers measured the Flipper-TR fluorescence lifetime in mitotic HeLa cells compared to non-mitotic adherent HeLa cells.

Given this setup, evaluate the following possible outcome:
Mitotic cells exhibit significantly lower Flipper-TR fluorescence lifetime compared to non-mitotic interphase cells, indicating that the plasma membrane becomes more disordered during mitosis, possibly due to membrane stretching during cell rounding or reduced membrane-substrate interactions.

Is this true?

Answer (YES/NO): YES